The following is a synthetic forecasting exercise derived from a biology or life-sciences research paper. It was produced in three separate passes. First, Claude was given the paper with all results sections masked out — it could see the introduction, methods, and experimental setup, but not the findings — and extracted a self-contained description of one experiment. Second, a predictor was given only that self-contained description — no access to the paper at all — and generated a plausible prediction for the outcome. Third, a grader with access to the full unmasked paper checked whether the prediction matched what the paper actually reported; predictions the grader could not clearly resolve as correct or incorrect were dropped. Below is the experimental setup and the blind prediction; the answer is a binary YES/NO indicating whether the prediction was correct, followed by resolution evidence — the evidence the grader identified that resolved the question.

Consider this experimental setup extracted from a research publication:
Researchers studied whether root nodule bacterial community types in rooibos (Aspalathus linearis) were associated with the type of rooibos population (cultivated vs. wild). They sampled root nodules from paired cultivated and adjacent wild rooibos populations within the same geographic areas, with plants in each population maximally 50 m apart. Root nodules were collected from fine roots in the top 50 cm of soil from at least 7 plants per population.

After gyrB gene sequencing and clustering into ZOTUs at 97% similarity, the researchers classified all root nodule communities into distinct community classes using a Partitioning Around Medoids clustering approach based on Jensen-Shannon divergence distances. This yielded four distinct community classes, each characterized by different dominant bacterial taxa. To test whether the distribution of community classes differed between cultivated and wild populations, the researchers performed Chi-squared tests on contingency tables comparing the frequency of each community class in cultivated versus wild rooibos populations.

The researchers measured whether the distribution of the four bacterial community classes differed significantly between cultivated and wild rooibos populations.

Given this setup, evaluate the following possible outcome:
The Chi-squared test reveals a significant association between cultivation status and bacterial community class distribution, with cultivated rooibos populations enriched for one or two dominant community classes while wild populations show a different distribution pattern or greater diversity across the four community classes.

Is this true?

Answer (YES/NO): NO